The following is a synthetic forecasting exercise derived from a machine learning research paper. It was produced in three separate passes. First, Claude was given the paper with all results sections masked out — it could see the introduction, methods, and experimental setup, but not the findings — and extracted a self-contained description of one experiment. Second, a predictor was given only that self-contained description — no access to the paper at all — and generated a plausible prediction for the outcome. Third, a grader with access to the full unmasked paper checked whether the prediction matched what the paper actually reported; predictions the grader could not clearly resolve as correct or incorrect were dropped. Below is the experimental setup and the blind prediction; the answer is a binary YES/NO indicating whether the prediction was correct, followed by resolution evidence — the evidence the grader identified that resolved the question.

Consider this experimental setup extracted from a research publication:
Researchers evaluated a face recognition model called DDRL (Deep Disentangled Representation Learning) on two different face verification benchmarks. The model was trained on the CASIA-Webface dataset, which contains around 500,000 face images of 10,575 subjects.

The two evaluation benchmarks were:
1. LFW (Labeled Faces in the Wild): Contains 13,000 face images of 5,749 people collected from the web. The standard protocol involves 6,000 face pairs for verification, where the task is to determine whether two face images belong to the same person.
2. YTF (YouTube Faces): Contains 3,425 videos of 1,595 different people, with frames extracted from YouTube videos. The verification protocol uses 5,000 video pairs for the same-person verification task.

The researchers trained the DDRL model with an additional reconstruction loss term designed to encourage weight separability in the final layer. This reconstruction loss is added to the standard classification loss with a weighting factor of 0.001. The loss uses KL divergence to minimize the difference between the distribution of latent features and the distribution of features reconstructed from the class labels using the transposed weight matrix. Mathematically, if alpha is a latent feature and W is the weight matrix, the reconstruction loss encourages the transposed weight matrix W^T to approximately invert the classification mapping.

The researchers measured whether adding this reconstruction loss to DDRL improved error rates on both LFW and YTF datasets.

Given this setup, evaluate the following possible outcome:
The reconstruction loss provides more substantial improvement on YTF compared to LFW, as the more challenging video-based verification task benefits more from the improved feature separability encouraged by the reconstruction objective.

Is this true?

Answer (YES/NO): NO